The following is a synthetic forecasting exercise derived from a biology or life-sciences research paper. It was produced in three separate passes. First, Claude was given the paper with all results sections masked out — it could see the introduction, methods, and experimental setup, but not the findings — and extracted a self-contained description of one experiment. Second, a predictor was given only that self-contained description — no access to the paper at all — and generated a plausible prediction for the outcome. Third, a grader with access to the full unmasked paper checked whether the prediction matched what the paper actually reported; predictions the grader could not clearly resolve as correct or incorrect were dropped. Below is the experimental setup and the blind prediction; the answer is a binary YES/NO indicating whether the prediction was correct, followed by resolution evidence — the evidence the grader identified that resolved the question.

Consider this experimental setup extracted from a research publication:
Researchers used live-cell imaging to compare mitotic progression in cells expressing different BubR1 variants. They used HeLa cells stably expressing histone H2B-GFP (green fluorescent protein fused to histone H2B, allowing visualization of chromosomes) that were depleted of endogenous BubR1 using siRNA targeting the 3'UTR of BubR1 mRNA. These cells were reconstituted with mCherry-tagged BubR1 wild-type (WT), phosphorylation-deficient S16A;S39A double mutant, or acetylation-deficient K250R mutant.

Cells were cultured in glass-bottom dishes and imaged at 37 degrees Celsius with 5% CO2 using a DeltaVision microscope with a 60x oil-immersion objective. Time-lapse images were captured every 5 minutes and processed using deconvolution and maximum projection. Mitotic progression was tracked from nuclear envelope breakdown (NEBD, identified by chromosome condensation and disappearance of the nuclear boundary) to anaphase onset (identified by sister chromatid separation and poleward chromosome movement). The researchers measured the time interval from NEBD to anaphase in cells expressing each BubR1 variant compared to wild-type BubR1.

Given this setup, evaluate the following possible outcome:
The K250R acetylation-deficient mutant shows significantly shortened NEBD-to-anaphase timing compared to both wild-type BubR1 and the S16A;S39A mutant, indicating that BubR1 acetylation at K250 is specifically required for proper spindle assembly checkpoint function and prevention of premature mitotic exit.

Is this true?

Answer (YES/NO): NO